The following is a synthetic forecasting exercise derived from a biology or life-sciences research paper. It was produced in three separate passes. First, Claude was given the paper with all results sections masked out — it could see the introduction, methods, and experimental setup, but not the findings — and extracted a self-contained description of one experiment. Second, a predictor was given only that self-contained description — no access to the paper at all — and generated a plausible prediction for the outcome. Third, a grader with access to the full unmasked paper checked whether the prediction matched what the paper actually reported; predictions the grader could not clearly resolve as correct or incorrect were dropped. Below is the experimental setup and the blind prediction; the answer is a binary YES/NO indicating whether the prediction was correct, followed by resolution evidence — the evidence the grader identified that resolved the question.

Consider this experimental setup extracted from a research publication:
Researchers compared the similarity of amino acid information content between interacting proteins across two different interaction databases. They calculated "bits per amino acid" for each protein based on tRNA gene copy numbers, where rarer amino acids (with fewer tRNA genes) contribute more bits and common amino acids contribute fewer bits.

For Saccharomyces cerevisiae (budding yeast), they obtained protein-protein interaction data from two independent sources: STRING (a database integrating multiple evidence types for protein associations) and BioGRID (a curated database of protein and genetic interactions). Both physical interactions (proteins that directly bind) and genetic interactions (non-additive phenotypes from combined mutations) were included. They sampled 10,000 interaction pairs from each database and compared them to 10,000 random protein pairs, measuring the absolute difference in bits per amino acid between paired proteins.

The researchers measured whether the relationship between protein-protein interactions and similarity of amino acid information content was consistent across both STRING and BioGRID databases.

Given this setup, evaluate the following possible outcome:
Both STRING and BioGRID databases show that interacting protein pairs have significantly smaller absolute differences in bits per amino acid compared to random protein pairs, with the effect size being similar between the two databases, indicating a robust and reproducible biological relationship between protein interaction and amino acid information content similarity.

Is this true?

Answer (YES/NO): YES